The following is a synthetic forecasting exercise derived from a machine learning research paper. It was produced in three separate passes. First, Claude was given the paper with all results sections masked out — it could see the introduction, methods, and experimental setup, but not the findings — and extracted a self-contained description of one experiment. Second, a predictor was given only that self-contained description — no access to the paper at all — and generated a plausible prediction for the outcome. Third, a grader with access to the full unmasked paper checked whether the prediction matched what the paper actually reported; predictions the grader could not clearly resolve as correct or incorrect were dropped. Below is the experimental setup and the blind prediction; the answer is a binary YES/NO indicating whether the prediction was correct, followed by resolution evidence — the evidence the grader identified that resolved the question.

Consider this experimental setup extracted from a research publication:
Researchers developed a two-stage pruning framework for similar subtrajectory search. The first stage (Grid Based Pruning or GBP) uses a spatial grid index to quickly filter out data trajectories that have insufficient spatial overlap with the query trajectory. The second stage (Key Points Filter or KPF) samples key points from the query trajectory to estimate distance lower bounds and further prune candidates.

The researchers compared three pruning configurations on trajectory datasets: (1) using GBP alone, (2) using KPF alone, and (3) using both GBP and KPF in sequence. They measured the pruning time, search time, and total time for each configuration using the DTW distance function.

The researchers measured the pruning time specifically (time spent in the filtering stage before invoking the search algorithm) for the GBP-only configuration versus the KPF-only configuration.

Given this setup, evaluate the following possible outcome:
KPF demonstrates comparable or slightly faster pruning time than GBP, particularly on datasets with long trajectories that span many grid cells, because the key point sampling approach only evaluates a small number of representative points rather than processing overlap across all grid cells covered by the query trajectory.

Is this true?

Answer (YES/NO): NO